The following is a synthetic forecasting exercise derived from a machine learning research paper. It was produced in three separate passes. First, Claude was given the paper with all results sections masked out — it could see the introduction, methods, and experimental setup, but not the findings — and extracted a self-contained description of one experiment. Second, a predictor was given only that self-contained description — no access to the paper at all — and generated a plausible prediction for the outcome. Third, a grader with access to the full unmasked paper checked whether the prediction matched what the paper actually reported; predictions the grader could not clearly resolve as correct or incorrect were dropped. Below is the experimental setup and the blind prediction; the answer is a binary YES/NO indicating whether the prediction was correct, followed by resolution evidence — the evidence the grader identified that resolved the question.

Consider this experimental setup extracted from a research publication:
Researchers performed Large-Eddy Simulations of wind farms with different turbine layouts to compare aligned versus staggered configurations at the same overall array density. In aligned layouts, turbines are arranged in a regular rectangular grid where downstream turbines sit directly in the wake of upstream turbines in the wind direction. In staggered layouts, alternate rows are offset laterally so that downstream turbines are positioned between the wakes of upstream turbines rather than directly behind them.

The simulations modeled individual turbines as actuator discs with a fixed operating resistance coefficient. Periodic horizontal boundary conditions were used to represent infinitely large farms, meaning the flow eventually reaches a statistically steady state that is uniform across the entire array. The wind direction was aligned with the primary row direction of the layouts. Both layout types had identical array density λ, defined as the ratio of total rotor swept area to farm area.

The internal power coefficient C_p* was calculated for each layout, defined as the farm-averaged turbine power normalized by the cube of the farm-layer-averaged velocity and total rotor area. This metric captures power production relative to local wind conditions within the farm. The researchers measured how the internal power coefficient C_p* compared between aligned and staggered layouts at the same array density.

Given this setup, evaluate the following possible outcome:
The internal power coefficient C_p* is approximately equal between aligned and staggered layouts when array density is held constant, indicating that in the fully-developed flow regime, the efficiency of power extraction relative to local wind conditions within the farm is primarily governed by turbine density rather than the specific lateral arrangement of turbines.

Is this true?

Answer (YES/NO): NO